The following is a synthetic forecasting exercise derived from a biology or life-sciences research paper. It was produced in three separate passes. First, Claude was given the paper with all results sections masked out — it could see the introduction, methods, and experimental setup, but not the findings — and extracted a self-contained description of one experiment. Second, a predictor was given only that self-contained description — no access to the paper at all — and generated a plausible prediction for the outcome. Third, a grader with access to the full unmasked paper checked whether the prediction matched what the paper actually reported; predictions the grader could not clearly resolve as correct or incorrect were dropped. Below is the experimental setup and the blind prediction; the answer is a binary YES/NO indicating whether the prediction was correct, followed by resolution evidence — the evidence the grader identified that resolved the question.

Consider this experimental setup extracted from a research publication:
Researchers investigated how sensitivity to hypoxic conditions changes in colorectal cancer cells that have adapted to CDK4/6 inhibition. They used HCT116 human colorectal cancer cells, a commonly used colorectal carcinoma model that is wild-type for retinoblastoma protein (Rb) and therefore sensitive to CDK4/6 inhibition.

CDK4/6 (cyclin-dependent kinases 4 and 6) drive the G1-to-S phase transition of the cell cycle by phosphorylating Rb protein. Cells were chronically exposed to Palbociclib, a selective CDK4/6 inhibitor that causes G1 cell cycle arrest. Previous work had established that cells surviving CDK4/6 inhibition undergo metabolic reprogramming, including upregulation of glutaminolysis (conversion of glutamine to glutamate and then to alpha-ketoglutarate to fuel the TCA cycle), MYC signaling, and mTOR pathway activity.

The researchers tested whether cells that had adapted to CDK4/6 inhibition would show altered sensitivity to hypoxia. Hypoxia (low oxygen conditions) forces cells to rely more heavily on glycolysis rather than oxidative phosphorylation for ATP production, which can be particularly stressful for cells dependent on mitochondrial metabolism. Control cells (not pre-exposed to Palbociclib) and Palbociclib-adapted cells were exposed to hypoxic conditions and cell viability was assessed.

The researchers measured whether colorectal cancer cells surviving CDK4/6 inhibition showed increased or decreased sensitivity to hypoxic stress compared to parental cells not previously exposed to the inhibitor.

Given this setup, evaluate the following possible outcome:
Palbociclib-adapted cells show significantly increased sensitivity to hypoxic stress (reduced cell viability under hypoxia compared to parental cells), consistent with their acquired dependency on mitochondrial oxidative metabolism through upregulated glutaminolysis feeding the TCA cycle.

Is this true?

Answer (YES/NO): YES